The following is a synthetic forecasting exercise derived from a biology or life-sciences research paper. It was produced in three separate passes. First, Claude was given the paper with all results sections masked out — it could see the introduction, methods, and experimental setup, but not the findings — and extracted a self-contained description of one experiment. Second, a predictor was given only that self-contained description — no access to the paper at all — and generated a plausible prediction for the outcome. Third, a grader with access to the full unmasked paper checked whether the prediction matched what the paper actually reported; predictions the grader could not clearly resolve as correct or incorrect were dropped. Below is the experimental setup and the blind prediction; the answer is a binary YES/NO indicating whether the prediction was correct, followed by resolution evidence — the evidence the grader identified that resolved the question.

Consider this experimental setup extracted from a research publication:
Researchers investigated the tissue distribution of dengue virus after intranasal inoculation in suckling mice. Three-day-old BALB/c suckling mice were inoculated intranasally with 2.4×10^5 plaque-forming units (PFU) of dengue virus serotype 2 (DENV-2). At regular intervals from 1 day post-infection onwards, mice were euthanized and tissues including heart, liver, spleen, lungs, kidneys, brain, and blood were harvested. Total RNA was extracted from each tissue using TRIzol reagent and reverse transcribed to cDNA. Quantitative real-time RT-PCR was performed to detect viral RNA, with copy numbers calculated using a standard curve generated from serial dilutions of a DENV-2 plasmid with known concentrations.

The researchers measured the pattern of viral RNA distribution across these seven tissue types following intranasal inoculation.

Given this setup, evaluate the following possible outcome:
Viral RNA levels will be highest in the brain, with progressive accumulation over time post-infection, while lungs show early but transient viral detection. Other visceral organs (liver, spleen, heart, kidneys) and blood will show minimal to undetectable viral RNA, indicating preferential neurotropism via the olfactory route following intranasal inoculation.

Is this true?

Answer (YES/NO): NO